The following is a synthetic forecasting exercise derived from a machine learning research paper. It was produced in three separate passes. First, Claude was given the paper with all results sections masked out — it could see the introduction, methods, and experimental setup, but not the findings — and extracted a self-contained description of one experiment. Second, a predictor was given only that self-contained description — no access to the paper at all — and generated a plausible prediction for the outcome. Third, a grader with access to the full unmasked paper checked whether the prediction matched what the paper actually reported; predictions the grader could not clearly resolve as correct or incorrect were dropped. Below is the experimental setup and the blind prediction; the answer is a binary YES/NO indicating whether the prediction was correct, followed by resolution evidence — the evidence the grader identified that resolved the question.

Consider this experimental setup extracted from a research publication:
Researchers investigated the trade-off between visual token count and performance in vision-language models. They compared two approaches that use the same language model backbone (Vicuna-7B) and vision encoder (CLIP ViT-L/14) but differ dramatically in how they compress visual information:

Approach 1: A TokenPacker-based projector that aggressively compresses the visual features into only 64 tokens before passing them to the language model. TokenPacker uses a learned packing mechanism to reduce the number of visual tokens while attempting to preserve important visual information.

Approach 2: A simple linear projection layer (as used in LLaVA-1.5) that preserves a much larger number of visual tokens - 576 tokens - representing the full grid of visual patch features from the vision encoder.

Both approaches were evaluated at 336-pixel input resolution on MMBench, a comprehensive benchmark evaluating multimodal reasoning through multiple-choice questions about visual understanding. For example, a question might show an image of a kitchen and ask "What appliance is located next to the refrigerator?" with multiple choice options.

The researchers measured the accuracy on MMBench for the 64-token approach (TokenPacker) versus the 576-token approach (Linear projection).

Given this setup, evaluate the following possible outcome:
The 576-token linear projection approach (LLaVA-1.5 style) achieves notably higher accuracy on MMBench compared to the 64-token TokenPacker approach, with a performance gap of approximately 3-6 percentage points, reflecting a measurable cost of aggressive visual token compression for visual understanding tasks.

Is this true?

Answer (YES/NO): NO